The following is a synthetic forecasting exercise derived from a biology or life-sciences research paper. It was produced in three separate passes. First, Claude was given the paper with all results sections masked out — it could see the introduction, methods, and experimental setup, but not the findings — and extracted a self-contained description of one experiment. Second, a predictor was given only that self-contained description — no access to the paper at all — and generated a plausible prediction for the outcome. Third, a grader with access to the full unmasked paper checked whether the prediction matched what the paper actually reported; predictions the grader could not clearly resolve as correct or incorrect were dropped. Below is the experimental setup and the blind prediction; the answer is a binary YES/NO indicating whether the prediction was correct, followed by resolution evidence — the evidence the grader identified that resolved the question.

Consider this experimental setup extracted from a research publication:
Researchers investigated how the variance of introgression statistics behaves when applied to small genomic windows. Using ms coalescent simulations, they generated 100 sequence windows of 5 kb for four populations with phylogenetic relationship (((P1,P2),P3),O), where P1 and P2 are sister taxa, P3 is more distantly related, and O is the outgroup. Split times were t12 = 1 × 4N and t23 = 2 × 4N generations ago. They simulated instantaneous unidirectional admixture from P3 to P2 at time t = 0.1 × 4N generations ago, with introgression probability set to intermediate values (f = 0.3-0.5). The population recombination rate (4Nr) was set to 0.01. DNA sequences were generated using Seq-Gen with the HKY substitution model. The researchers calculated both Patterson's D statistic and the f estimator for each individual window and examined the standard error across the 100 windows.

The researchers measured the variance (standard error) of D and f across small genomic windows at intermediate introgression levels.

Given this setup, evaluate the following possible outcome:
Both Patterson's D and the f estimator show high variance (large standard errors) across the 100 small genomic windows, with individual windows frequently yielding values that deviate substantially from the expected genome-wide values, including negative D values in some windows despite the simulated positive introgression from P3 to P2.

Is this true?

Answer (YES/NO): NO